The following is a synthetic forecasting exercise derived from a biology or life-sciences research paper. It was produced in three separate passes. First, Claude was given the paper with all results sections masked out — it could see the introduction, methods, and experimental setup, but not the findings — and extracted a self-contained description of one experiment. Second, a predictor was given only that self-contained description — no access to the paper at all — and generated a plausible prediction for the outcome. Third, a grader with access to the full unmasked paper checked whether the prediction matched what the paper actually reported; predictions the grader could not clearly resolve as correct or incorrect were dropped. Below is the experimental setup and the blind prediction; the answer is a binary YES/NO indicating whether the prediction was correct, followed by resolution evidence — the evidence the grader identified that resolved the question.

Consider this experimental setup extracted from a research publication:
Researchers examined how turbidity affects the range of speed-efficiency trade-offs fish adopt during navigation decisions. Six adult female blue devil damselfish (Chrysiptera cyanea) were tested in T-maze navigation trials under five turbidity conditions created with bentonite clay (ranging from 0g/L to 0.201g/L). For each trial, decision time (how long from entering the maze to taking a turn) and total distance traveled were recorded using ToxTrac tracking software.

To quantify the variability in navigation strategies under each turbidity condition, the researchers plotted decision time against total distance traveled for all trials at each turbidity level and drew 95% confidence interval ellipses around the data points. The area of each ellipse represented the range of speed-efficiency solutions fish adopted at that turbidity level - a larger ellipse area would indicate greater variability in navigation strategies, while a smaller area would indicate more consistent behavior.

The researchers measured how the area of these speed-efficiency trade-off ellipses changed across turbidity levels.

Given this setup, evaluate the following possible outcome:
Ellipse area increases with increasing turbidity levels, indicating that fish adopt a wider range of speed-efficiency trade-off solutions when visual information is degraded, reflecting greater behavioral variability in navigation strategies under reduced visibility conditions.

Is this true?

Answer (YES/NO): NO